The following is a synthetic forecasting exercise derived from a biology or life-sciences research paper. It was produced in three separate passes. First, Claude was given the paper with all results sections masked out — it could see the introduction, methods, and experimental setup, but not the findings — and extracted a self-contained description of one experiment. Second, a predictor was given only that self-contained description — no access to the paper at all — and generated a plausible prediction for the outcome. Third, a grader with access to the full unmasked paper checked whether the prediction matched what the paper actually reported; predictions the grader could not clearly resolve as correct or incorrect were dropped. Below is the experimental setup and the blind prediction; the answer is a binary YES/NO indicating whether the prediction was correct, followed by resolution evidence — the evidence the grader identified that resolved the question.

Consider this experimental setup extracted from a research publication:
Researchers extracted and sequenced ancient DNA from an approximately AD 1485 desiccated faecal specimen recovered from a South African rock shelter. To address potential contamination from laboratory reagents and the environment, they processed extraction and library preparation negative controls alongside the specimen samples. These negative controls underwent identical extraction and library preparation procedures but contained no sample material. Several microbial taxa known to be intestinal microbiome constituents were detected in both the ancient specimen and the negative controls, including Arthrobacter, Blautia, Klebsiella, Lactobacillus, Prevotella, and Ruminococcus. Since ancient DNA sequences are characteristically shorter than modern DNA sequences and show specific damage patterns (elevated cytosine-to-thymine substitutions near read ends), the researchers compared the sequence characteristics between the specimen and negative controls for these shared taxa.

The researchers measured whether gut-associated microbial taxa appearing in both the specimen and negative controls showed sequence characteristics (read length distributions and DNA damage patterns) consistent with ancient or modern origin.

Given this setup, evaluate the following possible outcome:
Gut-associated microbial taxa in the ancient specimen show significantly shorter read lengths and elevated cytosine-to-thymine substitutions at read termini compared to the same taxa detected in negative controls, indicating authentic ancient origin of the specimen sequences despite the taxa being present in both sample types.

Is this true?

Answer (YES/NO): YES